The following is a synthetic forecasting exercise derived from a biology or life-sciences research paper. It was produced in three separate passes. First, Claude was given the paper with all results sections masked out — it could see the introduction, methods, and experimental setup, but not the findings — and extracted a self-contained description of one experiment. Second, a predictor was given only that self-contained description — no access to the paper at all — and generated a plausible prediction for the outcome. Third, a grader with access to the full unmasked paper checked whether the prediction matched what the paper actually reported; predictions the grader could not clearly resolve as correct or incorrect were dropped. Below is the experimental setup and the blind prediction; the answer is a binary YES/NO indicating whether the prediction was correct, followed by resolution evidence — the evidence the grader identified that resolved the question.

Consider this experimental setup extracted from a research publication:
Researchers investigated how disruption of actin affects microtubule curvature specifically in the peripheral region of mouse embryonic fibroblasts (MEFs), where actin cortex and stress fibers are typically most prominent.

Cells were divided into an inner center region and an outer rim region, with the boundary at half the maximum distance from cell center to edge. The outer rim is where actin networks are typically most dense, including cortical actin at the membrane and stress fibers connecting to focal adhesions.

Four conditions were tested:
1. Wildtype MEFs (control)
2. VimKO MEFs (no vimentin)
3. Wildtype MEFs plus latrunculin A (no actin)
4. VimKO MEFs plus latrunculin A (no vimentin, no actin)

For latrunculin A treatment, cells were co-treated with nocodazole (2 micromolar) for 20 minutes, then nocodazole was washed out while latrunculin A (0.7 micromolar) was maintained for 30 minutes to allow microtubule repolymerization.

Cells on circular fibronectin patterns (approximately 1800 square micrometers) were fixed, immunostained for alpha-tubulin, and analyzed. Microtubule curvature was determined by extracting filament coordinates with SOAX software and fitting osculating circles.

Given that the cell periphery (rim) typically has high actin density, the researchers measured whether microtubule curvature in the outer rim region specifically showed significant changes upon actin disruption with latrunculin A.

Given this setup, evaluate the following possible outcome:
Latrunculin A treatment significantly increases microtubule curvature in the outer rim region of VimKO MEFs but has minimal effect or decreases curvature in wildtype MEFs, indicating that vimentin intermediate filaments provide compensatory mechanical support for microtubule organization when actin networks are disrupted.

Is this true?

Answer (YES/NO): NO